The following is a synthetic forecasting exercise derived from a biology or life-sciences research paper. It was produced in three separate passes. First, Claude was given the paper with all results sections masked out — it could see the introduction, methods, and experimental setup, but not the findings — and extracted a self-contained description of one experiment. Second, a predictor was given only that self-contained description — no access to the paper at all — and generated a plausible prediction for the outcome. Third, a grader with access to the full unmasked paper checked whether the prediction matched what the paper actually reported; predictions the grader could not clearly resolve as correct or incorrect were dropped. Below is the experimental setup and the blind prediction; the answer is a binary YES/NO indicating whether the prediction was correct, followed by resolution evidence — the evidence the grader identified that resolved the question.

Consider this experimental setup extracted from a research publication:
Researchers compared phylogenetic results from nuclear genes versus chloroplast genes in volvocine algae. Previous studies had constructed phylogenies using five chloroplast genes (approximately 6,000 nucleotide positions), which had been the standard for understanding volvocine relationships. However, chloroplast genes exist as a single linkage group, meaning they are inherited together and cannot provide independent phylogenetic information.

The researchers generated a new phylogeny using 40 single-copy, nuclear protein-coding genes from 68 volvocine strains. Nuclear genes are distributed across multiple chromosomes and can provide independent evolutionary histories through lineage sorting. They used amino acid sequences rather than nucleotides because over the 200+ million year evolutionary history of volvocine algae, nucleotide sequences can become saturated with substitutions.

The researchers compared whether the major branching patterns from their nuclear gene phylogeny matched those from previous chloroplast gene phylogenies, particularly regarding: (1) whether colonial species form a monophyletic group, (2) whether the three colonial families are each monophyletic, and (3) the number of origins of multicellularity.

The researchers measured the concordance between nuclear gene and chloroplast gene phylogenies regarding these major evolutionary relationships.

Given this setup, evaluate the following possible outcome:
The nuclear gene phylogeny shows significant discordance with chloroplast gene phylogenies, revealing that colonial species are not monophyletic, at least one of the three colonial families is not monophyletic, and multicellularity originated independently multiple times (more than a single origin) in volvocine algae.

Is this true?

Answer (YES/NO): YES